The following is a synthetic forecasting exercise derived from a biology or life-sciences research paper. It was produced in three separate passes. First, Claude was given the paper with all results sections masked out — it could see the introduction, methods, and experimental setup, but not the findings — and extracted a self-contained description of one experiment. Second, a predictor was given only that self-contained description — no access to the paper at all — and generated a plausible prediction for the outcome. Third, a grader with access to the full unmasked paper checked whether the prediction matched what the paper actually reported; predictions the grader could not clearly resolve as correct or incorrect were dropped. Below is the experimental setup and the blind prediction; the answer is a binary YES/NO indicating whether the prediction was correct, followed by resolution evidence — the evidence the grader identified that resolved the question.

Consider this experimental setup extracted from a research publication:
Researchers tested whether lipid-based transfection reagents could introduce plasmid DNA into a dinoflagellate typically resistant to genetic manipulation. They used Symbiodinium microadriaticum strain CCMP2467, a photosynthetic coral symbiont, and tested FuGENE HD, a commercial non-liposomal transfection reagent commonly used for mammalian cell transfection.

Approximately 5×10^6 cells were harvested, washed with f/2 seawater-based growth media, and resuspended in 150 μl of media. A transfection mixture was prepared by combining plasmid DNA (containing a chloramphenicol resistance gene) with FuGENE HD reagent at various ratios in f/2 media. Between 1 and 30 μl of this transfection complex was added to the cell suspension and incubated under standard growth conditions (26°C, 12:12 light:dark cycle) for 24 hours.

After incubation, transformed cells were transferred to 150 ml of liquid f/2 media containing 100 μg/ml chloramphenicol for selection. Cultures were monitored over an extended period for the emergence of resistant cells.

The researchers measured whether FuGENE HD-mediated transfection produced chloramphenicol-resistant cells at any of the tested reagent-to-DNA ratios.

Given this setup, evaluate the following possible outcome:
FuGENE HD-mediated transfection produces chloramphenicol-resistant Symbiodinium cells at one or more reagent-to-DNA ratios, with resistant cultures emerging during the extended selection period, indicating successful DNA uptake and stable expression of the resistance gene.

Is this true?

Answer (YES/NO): NO